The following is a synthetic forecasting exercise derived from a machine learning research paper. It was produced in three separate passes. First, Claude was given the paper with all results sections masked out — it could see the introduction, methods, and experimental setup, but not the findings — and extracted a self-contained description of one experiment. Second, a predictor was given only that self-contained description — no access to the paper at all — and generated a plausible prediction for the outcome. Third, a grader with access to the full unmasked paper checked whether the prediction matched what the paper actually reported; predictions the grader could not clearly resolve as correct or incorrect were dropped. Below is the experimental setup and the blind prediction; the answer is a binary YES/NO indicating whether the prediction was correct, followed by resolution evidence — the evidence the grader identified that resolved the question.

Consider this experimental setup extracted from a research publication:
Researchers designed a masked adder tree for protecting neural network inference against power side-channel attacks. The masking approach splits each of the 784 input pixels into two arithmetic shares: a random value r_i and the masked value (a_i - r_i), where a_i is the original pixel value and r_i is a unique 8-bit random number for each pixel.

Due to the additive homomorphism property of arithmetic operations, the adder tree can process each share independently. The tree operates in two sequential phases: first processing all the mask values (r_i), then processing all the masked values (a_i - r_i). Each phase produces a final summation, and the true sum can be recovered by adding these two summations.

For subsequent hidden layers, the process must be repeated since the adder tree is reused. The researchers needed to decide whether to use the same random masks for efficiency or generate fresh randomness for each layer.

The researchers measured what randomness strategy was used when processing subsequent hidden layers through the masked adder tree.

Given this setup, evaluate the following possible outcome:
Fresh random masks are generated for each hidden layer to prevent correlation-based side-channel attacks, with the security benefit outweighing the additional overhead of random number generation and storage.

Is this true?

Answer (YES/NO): YES